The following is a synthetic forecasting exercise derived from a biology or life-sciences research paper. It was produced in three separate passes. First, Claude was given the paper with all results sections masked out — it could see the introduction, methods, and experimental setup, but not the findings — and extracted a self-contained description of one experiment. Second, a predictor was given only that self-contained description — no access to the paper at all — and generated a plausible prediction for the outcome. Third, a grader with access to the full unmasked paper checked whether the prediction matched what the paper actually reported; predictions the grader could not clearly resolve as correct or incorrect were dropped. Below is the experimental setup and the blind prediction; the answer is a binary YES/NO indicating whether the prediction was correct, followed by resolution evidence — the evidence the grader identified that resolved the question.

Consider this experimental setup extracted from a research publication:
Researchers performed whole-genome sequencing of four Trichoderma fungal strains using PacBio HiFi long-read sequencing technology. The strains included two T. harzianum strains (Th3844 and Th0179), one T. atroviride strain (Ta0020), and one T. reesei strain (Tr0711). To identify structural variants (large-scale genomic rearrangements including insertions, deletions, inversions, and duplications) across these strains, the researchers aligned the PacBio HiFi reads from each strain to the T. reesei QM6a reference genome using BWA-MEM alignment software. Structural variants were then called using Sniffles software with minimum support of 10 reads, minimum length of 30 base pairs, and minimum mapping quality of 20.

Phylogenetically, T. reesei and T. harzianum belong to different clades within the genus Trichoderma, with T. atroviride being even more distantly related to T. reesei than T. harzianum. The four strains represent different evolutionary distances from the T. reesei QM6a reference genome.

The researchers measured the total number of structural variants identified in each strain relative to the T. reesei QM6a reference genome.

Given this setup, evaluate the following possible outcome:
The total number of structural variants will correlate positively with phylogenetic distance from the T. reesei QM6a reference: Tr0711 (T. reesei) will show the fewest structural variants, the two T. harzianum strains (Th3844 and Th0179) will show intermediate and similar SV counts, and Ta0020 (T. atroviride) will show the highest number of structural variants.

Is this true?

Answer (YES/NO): NO